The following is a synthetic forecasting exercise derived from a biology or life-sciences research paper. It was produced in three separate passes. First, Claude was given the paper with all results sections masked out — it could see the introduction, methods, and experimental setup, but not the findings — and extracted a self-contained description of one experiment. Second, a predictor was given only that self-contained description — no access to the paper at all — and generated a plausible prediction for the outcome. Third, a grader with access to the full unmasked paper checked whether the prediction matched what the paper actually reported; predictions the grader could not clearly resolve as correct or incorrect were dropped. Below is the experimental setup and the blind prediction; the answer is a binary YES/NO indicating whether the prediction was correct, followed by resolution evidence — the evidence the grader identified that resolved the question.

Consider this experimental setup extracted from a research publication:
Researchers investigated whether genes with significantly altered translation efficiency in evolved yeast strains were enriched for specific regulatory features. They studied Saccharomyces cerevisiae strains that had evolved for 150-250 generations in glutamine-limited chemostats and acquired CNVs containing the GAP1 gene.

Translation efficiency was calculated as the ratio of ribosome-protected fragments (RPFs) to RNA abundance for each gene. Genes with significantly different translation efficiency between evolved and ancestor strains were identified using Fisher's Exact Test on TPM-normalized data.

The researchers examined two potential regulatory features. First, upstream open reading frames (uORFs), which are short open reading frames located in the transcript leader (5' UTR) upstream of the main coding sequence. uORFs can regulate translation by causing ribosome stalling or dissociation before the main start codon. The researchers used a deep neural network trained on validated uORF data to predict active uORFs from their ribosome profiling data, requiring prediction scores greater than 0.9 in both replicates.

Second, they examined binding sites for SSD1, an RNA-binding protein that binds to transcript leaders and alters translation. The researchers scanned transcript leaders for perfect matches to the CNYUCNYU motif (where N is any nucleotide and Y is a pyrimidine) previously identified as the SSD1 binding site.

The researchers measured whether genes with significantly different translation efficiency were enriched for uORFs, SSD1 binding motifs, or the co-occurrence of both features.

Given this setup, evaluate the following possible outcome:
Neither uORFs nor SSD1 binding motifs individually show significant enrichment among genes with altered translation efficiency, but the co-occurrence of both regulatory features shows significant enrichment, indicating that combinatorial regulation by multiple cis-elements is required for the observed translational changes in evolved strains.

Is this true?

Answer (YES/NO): NO